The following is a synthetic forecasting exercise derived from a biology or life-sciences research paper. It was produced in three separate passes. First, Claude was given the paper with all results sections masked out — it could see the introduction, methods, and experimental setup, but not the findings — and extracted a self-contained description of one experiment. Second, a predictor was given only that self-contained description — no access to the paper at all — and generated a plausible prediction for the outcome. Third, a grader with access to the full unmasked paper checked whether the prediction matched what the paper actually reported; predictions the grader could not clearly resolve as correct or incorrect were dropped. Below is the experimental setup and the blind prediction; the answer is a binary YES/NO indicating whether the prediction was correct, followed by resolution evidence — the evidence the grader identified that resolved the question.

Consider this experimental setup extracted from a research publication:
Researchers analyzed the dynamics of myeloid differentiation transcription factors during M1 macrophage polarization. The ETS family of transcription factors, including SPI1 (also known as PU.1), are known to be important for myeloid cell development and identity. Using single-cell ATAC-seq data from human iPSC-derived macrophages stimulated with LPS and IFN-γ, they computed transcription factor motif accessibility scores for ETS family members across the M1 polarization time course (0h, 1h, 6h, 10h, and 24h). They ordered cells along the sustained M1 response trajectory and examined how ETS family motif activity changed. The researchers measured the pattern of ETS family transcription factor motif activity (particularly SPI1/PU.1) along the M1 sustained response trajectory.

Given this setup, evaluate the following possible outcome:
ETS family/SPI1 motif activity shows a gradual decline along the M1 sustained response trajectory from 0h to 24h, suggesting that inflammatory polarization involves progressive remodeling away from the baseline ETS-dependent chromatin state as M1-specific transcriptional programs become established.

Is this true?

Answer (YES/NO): NO